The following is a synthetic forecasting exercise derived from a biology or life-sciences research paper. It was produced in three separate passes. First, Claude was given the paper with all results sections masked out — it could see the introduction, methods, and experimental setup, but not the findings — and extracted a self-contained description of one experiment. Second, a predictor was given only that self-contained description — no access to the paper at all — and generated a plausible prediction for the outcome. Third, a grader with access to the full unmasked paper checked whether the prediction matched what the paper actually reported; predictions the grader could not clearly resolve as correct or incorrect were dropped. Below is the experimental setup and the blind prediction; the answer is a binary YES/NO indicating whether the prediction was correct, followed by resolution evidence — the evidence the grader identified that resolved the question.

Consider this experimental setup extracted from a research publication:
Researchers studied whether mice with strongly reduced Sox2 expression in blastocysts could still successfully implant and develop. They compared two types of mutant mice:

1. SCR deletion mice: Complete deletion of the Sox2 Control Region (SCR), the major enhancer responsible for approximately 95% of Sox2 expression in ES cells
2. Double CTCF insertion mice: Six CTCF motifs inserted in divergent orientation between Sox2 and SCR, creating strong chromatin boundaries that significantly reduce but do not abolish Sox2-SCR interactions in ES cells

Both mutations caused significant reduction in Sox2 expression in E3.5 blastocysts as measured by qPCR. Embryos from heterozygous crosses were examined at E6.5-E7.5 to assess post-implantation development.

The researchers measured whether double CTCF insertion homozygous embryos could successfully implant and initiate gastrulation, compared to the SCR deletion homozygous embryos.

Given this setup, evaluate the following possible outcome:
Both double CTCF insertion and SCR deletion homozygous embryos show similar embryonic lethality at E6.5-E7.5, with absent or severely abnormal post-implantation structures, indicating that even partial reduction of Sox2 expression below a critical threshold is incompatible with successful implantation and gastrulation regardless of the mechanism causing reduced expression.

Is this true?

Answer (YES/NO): NO